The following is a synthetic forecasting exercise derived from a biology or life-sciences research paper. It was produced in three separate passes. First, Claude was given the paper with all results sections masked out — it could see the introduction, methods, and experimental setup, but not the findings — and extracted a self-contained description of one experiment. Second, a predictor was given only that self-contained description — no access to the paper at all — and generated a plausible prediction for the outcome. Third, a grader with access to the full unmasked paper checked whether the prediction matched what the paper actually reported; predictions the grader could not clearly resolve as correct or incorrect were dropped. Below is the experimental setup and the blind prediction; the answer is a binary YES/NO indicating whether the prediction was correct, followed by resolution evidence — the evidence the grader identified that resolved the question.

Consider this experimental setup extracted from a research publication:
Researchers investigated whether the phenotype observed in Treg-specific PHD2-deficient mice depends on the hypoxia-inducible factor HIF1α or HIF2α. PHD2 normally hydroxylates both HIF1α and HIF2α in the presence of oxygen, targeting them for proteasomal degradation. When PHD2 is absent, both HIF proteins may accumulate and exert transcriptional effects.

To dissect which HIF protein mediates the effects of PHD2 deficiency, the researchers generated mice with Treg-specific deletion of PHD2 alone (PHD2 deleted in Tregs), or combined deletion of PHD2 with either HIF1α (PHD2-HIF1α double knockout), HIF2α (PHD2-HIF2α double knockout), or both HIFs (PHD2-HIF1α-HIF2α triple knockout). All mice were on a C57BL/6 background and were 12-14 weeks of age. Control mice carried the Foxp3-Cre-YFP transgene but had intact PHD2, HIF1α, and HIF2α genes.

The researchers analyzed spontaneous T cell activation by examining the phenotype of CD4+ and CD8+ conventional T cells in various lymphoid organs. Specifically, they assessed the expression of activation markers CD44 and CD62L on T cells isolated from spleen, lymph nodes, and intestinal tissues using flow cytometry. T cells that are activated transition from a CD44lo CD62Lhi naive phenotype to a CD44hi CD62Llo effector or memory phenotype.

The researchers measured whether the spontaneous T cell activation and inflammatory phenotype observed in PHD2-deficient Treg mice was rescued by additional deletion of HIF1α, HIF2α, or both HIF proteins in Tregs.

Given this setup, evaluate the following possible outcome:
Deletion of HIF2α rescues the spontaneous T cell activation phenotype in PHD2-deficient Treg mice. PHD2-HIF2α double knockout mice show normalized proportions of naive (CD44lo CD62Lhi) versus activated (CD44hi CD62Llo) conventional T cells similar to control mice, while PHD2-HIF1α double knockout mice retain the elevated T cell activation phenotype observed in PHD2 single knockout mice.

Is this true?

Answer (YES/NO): YES